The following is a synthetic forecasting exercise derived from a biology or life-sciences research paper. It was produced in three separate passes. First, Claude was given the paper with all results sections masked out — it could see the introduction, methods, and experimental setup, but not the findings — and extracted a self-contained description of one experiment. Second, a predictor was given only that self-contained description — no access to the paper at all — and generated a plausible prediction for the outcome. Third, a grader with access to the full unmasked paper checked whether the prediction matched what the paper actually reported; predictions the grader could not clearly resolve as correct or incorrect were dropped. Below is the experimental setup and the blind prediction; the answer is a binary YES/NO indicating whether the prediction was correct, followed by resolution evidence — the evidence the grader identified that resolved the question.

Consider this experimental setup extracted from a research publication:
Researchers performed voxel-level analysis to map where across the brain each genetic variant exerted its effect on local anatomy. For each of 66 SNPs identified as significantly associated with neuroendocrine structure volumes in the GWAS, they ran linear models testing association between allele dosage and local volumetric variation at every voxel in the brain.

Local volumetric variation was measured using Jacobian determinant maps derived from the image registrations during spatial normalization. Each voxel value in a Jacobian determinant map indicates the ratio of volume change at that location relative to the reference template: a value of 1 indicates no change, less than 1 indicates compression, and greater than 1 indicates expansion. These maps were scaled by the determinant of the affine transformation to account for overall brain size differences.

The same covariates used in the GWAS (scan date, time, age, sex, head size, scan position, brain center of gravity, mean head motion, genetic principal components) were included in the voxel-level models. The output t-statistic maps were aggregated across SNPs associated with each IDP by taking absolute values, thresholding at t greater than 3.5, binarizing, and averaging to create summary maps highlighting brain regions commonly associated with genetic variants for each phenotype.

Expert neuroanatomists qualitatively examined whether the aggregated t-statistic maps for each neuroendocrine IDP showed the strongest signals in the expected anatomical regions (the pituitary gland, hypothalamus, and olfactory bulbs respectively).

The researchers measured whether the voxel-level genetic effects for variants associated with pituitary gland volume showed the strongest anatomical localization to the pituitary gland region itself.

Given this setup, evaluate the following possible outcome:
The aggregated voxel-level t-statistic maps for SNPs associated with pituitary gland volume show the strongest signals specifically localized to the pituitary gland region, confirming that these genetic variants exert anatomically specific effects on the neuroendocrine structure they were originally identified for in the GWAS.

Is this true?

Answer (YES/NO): YES